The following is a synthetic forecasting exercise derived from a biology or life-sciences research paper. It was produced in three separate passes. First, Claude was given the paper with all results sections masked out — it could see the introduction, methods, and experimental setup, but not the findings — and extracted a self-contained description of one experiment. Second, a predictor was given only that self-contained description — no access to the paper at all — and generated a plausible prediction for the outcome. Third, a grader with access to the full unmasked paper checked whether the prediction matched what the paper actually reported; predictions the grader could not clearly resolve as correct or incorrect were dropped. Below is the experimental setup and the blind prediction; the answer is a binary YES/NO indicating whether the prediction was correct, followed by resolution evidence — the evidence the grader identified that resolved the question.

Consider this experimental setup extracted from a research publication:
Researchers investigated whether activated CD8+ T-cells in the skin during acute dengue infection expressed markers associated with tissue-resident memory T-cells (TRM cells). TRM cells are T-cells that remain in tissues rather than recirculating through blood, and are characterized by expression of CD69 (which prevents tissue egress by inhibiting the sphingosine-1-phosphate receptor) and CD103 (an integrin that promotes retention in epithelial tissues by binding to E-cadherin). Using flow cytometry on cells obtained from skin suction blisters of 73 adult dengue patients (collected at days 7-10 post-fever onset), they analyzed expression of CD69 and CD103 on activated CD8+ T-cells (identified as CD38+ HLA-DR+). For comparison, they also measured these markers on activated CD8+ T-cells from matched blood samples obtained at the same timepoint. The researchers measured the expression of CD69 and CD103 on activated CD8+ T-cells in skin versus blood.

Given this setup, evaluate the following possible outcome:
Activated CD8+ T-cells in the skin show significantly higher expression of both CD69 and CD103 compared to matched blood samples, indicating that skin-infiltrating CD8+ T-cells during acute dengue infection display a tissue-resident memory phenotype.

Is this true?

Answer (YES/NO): YES